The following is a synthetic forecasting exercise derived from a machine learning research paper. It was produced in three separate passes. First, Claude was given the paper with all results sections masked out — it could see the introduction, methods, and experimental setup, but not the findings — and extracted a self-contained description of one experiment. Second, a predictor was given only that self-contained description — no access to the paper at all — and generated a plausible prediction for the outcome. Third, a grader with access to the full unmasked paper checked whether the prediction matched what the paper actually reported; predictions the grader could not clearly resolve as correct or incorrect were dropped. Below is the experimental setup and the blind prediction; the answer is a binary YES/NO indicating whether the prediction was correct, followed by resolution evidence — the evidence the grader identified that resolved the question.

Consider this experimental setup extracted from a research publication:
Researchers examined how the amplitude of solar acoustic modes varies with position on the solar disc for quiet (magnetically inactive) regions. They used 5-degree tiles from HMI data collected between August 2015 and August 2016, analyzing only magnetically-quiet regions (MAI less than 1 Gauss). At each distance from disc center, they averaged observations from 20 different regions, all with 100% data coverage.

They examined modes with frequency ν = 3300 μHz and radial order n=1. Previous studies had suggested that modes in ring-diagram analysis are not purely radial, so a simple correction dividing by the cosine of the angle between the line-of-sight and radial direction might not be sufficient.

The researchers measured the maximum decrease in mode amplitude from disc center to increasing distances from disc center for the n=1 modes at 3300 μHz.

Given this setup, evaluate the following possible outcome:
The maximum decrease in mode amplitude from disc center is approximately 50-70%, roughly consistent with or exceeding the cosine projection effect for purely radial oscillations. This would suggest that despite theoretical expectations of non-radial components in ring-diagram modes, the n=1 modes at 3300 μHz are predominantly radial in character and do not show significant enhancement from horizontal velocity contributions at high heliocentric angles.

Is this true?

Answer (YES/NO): NO